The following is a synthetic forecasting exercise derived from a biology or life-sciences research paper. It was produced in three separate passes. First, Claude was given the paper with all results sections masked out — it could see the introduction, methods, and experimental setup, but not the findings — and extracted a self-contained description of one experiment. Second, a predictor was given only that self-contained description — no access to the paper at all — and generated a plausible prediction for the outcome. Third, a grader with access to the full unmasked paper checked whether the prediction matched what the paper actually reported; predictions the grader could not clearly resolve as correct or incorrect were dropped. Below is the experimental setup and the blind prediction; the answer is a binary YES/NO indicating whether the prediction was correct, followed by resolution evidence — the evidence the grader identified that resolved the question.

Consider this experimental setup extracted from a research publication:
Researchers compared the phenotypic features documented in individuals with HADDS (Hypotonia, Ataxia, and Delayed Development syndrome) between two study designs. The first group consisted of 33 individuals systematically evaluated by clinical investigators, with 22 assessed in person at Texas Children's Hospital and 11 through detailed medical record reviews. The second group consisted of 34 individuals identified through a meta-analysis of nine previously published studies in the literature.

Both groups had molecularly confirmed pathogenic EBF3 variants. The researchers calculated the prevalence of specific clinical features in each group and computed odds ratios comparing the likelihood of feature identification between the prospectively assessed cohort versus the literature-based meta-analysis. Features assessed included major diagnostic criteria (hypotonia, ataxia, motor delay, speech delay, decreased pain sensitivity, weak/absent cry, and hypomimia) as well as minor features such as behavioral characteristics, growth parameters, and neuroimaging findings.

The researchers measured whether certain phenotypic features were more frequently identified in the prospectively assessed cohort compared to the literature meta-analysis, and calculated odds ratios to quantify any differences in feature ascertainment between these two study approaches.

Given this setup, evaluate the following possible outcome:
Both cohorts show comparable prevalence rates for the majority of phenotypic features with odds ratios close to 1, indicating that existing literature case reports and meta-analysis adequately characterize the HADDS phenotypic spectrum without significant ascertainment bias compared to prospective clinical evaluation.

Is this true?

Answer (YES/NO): NO